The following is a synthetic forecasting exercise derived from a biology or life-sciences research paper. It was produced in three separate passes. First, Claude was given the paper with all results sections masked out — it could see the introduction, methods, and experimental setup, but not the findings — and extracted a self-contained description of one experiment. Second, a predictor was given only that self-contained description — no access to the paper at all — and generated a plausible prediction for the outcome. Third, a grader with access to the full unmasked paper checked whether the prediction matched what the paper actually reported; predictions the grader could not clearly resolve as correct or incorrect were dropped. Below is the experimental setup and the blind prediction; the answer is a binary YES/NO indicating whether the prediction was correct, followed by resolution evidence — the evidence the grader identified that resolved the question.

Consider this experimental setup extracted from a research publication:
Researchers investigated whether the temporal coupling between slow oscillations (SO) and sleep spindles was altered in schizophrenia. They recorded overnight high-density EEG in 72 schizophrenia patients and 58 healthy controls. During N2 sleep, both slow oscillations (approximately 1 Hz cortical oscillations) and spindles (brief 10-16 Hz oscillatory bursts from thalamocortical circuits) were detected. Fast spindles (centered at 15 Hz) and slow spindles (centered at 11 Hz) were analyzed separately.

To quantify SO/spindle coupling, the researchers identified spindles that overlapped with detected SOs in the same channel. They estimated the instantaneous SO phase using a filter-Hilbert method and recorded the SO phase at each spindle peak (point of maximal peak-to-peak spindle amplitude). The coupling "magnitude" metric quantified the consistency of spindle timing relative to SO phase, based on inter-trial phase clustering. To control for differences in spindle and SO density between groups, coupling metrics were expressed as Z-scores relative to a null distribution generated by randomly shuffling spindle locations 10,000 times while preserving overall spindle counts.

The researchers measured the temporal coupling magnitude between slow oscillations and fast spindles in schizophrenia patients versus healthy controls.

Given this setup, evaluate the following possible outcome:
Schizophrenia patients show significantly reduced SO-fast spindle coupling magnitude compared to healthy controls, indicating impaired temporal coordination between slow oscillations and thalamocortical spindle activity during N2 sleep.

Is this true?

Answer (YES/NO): NO